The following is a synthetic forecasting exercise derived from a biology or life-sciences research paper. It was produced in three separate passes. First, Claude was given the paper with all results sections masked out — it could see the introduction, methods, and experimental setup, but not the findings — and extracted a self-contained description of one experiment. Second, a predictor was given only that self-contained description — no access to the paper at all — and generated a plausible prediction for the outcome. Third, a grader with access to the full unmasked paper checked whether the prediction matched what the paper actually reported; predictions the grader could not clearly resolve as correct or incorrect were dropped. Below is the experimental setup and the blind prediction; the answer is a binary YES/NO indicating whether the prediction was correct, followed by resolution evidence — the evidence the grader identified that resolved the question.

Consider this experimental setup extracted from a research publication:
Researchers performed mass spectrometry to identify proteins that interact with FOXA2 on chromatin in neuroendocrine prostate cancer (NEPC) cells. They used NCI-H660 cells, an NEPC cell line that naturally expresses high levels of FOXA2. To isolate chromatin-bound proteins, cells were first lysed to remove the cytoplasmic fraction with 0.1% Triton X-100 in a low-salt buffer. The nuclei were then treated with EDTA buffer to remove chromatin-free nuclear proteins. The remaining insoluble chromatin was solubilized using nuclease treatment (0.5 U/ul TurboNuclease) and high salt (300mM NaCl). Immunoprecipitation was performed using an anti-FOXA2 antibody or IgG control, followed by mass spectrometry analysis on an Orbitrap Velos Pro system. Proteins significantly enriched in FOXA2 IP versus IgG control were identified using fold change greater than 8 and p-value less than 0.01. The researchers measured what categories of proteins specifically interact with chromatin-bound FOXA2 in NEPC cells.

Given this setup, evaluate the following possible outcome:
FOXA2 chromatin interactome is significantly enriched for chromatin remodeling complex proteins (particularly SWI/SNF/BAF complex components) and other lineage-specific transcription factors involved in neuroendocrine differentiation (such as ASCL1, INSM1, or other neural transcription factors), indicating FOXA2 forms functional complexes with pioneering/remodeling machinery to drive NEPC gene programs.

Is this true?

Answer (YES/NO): YES